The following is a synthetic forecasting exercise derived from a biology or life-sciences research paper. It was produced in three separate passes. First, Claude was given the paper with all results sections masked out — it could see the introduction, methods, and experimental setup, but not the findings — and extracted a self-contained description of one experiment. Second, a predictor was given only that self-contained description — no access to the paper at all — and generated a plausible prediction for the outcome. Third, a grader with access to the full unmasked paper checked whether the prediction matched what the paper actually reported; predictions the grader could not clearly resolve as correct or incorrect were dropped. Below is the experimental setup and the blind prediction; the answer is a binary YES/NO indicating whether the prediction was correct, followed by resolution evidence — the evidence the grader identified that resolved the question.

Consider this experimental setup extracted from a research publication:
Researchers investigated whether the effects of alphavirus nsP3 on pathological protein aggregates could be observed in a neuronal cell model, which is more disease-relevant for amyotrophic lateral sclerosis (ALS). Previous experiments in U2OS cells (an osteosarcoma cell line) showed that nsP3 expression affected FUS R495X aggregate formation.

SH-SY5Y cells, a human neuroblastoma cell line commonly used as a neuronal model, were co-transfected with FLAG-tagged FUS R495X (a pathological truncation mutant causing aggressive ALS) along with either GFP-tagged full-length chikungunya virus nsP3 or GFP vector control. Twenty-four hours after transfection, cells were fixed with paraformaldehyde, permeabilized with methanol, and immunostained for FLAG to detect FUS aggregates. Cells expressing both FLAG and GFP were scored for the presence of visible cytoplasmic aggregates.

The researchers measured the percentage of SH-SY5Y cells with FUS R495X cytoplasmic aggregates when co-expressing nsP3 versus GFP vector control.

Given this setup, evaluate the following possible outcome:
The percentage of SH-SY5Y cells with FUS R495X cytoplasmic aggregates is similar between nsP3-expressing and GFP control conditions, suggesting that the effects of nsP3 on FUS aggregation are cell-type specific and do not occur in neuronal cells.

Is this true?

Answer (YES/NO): NO